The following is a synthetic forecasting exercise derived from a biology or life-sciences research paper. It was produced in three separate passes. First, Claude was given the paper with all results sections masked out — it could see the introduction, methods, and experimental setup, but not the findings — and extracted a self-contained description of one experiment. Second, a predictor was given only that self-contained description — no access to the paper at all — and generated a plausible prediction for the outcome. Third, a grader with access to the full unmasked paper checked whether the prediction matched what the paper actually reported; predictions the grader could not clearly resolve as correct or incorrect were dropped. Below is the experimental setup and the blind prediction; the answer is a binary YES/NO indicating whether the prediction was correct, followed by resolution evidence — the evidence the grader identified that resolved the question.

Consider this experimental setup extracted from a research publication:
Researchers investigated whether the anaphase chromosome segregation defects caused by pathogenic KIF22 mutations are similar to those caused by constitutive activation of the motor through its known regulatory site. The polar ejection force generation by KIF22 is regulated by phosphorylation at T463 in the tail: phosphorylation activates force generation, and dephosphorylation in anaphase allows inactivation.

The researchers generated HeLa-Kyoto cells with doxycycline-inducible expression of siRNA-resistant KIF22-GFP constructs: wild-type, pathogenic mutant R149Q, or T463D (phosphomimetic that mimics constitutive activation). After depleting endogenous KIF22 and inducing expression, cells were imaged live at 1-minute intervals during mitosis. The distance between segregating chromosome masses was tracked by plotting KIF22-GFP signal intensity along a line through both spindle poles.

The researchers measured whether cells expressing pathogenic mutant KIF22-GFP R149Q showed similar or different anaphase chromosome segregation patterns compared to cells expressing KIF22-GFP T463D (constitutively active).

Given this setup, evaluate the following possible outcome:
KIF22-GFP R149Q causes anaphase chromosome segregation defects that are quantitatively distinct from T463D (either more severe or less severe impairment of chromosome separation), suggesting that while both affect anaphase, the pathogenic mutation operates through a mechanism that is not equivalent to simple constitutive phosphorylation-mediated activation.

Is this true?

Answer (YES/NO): NO